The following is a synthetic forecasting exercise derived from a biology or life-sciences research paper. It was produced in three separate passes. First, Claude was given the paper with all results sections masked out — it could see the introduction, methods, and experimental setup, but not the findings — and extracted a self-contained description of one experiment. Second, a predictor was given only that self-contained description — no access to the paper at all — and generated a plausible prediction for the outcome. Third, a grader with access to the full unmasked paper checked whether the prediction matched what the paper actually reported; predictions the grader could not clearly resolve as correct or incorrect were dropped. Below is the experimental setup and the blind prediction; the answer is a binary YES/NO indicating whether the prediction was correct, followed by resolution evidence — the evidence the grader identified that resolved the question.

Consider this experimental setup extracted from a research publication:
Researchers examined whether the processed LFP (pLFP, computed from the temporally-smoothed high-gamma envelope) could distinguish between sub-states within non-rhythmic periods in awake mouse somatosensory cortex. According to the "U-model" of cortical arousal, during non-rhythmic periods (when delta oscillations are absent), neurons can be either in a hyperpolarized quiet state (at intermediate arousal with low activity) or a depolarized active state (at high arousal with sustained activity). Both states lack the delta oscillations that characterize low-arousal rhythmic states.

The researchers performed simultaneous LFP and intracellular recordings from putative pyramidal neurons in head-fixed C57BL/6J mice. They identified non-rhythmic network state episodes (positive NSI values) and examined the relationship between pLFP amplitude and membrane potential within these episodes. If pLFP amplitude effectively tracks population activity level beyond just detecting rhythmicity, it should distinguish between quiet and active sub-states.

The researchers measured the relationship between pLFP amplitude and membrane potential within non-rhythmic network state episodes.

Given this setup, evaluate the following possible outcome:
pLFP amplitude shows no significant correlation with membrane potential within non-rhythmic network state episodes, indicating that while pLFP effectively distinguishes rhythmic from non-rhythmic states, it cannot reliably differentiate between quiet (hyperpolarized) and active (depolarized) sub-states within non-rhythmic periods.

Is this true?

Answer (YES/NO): NO